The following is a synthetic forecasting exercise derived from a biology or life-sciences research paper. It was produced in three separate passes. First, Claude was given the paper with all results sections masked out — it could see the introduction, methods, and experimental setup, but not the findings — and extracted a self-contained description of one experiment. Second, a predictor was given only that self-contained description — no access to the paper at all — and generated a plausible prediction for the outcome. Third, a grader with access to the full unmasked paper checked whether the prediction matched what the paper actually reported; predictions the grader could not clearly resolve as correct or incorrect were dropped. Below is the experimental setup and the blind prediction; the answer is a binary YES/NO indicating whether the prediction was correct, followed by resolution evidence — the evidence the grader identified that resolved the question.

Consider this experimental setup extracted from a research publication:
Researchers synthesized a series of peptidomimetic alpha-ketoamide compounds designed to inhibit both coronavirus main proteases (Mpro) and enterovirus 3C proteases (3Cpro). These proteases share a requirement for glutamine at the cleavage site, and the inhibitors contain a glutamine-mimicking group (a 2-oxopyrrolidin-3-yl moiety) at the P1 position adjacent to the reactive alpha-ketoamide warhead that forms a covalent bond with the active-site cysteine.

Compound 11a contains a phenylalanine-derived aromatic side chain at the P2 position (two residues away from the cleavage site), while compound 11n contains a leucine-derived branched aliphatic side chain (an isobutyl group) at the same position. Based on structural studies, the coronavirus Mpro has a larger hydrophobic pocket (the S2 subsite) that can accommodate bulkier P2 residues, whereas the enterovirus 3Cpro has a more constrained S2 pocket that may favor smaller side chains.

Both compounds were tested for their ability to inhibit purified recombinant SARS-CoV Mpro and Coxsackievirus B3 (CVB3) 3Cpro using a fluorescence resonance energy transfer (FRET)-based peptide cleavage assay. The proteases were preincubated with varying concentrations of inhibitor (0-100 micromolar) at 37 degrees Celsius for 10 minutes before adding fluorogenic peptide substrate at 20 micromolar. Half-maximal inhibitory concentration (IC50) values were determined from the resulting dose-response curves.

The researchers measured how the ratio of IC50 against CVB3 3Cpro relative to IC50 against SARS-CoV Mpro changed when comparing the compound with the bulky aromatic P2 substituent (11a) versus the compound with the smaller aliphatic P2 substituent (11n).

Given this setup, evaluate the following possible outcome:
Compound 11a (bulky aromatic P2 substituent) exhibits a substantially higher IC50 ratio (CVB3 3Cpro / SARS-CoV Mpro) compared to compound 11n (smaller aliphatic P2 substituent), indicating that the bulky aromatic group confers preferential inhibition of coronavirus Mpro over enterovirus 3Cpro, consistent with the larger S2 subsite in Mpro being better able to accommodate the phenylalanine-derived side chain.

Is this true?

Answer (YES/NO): NO